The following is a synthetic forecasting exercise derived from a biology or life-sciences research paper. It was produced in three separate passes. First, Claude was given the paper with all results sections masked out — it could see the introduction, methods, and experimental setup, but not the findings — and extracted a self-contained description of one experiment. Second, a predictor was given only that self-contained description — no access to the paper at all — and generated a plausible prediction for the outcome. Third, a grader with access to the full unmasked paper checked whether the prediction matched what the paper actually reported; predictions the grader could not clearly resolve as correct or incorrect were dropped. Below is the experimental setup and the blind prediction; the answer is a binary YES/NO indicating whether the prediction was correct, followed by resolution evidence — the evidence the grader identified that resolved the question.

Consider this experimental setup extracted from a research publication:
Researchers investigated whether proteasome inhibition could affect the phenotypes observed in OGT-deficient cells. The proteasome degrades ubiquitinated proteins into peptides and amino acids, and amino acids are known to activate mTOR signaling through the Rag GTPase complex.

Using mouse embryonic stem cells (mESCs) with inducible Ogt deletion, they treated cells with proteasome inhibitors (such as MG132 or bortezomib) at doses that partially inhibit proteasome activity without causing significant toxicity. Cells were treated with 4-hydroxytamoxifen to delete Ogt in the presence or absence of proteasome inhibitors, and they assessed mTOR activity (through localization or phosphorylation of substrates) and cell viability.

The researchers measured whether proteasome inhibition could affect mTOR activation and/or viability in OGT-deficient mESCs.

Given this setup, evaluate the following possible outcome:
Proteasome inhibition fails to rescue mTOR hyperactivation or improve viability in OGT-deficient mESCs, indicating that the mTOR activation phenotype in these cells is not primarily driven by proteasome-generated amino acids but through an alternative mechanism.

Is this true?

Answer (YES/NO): NO